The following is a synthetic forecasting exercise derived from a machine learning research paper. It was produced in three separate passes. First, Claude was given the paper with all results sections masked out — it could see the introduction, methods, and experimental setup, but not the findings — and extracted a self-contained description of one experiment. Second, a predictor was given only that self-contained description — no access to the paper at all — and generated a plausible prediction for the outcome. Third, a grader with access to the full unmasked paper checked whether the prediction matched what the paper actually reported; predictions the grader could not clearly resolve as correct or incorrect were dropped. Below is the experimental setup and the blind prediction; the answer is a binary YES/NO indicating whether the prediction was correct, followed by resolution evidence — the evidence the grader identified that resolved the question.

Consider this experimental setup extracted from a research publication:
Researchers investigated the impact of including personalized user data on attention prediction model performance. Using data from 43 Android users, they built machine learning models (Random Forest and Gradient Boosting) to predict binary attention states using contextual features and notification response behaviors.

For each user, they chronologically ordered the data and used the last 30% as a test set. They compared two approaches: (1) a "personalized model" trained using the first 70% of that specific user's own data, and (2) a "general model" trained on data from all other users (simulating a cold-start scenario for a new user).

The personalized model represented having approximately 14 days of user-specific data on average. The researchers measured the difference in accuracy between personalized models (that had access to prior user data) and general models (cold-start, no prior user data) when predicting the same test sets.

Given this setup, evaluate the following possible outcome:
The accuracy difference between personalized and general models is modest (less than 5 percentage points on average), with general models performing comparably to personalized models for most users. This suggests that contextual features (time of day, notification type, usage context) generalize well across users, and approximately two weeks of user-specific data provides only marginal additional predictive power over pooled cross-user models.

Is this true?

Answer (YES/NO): NO